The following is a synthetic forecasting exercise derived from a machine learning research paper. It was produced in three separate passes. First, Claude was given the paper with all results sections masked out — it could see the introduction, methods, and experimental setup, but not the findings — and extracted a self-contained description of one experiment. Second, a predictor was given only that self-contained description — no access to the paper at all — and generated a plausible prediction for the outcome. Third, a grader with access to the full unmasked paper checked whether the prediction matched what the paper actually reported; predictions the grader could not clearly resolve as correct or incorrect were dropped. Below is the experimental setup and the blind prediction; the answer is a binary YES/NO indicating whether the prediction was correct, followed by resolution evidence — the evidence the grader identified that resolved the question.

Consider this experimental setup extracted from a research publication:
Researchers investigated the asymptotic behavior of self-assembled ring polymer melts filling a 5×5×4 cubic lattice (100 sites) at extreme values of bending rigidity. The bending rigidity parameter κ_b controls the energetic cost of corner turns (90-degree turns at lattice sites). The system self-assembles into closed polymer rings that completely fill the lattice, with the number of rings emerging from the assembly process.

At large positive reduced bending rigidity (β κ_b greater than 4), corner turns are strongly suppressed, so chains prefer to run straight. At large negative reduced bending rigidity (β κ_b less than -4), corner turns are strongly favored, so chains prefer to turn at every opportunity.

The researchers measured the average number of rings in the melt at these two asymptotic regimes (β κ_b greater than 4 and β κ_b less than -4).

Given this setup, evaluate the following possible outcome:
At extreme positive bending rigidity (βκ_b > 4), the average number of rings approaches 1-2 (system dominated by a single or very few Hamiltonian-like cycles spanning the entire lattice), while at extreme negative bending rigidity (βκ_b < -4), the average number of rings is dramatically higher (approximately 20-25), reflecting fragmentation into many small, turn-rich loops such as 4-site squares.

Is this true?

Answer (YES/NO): NO